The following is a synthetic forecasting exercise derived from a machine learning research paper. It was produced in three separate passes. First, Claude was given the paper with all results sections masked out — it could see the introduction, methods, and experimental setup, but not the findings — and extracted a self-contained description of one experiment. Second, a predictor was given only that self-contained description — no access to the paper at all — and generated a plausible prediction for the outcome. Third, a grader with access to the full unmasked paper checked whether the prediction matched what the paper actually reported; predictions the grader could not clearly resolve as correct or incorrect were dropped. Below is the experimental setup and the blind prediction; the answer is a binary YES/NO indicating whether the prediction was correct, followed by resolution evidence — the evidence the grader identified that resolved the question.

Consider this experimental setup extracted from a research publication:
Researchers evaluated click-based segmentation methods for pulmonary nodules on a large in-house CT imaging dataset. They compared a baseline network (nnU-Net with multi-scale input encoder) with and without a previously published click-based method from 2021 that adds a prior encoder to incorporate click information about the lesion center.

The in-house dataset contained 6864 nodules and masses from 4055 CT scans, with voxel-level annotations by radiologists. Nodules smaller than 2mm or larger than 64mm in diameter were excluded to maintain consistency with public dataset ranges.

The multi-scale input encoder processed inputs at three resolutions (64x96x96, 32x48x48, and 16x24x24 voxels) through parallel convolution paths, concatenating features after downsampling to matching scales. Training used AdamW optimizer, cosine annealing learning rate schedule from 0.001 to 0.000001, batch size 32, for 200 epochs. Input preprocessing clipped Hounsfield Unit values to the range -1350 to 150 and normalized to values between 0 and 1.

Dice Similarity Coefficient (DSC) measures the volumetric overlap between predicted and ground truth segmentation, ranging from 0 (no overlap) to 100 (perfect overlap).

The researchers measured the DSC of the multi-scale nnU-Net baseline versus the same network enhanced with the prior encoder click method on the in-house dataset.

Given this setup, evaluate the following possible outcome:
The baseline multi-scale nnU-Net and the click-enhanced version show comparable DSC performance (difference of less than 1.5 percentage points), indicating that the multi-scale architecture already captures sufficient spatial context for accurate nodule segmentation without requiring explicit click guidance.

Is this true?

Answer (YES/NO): NO